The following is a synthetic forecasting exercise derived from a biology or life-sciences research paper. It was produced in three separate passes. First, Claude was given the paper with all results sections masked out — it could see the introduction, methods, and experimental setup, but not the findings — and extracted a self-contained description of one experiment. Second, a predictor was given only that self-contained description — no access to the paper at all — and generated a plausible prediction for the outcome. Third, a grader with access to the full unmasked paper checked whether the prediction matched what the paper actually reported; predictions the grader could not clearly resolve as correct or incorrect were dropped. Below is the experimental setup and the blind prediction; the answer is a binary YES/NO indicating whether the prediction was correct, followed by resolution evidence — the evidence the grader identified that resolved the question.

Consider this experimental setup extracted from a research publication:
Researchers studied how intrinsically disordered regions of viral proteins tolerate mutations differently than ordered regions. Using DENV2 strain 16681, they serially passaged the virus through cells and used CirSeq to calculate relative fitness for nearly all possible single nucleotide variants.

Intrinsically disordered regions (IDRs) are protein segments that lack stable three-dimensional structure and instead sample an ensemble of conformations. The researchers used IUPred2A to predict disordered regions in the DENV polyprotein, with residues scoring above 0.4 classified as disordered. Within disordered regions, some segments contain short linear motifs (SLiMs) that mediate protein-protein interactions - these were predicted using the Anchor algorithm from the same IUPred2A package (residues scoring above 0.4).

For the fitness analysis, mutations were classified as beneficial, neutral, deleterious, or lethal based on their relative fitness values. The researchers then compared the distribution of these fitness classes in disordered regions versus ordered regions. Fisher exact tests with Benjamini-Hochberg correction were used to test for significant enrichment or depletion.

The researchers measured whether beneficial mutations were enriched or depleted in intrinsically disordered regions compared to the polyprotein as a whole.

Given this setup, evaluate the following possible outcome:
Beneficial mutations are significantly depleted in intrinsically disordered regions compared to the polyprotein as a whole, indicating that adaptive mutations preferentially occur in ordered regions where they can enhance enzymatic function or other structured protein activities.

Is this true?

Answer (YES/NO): NO